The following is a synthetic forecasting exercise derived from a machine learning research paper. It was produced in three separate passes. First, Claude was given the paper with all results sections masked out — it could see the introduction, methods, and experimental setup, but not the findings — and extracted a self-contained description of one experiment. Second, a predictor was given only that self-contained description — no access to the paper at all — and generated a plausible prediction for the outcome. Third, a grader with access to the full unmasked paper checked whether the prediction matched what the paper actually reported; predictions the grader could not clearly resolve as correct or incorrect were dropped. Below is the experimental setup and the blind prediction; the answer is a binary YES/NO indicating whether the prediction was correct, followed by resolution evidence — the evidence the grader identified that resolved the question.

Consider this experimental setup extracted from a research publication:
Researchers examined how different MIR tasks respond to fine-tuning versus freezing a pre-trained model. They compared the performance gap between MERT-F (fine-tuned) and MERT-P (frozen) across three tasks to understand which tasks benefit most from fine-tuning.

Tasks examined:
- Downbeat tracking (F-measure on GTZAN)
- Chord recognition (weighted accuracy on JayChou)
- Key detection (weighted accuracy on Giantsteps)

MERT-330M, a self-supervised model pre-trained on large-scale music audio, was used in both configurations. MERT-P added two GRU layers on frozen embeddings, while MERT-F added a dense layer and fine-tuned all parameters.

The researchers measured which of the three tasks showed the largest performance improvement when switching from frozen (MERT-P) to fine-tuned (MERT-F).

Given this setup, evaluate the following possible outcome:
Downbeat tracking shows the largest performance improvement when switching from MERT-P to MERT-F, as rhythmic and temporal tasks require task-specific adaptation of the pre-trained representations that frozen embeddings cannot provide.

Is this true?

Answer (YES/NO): NO